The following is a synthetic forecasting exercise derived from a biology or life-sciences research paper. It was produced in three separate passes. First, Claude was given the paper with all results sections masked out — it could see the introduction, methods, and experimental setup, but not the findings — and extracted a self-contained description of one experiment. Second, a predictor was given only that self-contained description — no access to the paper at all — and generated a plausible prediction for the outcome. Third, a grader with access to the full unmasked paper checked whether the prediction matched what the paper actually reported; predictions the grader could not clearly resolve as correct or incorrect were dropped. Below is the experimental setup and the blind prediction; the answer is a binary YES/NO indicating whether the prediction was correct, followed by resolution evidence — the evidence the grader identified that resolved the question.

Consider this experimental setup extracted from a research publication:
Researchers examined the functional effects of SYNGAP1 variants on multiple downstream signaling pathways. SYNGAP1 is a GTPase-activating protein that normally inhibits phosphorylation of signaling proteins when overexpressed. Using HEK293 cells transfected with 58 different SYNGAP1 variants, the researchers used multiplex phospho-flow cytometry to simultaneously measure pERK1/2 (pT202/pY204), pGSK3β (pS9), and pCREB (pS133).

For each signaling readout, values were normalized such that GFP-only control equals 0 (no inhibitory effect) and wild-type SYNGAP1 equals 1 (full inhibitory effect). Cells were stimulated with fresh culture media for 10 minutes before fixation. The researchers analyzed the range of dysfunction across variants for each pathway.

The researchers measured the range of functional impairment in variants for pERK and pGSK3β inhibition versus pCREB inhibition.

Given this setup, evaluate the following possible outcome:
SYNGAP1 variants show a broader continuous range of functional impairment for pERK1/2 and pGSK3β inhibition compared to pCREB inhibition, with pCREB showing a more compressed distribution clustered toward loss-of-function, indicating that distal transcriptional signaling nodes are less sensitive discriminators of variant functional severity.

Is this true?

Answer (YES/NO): NO